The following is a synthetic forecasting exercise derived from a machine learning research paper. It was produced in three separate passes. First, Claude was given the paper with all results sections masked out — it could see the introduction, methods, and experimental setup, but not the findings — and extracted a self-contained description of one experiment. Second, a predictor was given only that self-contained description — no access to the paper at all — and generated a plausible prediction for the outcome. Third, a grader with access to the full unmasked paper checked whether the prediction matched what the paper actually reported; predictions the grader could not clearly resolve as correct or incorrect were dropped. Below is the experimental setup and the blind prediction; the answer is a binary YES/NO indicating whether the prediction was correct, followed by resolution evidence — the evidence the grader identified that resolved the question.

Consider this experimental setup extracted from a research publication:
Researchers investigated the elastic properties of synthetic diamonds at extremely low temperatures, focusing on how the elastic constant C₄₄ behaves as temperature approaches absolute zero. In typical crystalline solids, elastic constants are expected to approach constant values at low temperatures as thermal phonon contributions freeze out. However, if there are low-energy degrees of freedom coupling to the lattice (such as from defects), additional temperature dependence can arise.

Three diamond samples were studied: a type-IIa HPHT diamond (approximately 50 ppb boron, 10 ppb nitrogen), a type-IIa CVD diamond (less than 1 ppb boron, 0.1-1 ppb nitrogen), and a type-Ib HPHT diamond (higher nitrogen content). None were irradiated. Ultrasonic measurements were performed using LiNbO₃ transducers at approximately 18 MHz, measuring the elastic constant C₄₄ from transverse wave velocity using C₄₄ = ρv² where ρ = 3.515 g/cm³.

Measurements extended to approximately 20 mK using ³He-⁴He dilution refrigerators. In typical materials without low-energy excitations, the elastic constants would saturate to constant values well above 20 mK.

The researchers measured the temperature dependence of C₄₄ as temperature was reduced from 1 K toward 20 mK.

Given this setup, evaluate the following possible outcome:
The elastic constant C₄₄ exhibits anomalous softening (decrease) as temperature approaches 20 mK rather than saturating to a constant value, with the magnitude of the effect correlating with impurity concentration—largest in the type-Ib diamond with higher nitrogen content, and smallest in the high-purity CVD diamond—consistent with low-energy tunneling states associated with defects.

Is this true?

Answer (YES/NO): NO